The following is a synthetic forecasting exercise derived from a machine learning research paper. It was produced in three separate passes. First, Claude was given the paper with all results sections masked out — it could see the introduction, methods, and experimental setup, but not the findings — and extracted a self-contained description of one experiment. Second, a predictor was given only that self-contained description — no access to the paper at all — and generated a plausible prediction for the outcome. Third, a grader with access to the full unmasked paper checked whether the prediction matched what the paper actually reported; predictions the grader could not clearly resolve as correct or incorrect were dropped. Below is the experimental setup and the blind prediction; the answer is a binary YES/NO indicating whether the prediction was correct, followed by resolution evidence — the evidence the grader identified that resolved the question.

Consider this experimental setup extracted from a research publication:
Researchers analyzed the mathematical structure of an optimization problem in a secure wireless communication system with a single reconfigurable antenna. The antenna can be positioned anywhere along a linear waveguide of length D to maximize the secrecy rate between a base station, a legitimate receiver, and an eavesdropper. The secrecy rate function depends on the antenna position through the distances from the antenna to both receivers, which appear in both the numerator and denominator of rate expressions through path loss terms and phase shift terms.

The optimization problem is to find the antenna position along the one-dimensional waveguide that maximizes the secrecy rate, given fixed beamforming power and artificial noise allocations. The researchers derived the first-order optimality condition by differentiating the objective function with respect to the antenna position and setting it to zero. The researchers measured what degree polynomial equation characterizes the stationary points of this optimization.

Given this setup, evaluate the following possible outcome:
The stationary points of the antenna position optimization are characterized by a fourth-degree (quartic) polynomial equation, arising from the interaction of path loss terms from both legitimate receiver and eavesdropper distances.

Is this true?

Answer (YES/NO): YES